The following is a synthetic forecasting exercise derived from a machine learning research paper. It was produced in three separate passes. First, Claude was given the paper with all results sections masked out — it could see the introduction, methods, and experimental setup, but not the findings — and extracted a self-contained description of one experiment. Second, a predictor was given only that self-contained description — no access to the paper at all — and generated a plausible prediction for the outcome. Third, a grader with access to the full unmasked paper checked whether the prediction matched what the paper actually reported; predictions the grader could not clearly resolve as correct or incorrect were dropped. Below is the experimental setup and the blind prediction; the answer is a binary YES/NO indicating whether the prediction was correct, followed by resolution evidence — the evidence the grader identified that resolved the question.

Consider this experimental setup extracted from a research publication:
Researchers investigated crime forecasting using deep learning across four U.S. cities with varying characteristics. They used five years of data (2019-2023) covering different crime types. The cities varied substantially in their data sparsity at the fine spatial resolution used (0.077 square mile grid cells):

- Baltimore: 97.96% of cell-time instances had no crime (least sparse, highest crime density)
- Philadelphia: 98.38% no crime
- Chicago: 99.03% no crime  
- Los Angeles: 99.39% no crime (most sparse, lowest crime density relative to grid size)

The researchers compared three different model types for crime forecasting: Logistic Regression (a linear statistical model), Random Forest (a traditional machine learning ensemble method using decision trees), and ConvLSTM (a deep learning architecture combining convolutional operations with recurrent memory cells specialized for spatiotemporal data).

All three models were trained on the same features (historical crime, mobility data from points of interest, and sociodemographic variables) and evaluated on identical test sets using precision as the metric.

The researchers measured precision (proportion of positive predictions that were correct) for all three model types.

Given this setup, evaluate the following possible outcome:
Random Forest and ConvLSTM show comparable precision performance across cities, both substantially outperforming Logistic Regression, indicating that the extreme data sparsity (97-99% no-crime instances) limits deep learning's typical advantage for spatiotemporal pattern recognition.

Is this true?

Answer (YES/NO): NO